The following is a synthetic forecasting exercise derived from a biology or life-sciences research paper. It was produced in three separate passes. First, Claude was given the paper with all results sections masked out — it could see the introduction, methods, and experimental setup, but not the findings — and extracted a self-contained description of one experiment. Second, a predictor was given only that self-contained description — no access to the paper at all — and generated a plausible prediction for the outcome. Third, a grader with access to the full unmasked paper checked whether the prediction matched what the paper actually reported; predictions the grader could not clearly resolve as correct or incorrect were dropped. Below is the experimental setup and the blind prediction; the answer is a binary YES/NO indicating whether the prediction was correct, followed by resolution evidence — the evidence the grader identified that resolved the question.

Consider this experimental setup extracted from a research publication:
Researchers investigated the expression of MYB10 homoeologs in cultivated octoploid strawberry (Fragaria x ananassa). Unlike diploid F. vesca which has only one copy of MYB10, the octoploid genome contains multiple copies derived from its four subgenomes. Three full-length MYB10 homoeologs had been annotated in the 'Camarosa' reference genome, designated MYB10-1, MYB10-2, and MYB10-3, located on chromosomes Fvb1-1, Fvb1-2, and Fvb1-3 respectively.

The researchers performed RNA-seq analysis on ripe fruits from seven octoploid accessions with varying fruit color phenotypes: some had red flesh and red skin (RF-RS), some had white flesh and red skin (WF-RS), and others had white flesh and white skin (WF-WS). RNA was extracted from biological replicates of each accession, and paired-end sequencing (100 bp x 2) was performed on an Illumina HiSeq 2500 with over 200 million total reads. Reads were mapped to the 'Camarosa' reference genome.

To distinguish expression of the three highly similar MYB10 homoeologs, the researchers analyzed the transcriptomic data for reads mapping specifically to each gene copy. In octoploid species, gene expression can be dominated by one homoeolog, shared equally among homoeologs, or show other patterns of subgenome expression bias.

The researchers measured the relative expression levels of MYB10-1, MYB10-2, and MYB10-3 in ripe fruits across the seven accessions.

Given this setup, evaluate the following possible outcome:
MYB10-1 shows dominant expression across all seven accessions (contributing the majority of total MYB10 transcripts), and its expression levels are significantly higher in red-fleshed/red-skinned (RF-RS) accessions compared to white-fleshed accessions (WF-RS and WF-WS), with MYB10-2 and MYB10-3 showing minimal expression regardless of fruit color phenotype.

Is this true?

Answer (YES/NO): NO